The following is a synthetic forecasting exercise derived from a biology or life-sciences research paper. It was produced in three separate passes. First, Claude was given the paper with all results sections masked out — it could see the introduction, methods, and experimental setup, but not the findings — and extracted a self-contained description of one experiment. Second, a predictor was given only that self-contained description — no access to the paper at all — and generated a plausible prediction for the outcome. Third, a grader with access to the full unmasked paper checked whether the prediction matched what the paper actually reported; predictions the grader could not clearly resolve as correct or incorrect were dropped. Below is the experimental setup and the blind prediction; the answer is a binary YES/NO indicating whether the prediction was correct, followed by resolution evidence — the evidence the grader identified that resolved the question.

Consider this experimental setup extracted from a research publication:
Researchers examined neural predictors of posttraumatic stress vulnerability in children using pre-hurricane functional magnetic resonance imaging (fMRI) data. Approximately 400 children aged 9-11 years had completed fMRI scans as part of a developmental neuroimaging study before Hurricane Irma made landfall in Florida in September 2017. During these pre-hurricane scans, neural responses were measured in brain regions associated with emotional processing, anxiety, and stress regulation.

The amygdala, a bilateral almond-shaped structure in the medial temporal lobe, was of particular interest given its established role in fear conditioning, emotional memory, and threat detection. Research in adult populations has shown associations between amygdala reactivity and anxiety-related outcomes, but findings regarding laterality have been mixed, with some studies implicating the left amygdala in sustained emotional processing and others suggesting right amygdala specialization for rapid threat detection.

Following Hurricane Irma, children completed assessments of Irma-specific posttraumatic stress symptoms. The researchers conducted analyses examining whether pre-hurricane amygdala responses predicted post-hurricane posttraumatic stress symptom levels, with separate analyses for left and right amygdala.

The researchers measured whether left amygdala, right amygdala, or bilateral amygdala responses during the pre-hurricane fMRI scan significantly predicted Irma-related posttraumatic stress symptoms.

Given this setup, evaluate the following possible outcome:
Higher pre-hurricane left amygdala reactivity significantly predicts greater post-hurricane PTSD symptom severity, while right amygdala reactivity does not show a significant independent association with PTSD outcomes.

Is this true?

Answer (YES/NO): NO